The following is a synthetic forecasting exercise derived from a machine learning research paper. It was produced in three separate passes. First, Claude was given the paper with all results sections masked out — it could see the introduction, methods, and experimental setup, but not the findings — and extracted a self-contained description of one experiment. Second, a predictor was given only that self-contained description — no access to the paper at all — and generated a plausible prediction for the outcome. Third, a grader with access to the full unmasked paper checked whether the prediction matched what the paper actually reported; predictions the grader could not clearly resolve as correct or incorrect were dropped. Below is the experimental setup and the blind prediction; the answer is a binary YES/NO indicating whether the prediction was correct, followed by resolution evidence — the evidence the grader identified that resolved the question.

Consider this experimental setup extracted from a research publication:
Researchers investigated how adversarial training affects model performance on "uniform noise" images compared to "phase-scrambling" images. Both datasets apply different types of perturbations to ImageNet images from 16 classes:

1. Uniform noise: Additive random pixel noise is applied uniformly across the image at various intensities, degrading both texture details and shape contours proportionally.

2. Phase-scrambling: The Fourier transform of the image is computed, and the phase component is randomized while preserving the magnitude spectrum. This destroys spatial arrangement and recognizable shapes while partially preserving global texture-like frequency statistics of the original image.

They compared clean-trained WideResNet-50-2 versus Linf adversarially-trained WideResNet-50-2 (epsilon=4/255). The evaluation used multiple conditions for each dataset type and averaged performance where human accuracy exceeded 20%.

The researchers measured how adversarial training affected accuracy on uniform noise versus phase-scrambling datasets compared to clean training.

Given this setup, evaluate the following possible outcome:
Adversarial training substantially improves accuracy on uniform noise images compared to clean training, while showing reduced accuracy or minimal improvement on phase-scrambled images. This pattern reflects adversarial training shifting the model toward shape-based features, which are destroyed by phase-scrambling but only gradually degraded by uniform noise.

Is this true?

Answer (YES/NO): NO